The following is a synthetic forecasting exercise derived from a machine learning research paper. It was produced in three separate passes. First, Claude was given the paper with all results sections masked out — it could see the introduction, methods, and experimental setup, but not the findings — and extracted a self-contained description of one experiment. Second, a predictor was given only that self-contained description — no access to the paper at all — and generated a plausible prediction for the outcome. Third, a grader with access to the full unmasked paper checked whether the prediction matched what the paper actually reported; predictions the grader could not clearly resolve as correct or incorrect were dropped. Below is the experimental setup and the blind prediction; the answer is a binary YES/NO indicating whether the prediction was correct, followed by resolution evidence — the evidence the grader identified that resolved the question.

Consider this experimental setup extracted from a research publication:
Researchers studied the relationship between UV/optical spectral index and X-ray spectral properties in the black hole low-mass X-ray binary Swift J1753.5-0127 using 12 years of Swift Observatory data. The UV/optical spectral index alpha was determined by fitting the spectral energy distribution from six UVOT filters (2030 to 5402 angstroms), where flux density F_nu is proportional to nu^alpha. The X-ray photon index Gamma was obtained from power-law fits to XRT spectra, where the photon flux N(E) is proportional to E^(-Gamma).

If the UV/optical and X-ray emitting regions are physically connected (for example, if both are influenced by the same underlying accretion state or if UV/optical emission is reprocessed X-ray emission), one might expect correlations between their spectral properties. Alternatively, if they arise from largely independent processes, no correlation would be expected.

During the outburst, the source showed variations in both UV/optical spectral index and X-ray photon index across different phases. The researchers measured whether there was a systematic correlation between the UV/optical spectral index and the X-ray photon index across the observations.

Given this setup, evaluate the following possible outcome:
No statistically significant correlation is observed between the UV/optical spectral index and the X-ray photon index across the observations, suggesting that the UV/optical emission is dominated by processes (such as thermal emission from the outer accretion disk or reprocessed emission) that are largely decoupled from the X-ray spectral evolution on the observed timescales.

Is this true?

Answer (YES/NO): YES